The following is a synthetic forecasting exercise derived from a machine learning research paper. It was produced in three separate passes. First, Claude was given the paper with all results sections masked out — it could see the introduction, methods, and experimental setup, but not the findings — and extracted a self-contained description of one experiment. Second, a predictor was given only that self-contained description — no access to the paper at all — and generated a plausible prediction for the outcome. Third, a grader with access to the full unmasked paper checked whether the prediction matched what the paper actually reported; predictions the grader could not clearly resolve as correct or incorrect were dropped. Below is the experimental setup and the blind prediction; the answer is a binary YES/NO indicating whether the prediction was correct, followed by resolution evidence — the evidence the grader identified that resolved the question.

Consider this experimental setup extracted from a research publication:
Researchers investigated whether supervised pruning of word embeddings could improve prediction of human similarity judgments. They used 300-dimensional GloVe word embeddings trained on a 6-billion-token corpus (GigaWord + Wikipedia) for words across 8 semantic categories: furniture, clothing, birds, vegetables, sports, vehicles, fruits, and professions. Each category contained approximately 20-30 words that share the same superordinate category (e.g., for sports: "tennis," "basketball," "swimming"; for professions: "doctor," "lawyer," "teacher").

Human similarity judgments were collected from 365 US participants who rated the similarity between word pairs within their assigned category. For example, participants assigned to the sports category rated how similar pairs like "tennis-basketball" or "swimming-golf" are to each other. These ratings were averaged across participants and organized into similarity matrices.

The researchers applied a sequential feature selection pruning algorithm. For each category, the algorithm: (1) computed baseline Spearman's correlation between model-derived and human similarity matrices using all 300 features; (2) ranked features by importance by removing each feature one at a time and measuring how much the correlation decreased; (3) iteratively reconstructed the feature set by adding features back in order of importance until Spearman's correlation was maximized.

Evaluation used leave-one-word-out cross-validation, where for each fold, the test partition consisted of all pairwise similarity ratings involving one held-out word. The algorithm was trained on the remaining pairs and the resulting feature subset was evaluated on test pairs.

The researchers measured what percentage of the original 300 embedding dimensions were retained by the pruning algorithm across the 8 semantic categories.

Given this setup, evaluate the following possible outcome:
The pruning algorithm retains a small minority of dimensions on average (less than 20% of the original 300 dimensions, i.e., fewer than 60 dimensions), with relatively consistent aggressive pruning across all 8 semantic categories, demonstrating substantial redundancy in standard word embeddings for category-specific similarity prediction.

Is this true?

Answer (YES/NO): NO